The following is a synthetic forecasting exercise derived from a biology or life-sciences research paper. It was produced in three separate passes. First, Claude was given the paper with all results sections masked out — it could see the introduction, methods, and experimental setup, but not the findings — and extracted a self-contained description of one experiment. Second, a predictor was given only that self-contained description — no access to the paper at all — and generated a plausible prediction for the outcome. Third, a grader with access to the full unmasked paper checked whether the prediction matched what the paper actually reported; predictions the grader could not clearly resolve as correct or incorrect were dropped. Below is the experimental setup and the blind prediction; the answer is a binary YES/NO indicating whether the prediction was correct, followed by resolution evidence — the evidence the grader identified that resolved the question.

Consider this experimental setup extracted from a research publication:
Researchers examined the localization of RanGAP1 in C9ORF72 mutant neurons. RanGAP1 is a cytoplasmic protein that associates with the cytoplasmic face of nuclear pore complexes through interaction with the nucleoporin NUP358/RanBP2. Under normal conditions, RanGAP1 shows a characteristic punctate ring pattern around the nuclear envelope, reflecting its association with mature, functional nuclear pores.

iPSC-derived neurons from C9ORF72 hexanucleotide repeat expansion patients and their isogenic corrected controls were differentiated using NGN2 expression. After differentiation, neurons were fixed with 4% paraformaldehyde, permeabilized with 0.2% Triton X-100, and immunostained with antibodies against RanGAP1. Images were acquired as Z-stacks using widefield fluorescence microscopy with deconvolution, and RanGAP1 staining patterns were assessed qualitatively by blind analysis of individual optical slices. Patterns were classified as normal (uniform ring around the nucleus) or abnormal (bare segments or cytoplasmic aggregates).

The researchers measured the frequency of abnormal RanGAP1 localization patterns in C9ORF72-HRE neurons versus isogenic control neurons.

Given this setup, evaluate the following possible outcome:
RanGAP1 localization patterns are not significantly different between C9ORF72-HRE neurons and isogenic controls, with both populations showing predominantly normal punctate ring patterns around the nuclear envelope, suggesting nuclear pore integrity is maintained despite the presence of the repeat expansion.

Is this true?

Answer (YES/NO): NO